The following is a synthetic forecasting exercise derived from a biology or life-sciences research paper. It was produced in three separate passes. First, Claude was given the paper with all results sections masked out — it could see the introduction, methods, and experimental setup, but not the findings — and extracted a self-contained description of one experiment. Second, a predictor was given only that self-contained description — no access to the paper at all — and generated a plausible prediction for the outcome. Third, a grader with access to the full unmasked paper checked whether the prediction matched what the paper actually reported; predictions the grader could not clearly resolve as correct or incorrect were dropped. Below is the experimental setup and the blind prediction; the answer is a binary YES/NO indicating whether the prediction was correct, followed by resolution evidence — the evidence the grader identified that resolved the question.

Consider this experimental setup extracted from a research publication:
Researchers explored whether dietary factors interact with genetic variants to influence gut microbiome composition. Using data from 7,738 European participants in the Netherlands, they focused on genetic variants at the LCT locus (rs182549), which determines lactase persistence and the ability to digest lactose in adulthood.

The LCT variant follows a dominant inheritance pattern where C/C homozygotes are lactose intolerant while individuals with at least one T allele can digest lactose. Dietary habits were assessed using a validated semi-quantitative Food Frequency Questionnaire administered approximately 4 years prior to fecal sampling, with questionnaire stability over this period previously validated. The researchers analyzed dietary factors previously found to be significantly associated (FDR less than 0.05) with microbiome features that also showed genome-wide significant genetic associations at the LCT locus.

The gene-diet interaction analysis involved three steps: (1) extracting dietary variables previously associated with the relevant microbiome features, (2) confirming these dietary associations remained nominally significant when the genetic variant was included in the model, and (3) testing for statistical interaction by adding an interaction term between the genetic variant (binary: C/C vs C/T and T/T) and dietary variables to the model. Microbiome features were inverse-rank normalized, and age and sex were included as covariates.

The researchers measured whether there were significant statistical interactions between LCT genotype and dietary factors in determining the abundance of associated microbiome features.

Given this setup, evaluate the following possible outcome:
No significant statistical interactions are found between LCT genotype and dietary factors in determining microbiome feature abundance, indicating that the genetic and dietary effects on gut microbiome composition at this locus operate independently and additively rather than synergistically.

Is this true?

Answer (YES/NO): NO